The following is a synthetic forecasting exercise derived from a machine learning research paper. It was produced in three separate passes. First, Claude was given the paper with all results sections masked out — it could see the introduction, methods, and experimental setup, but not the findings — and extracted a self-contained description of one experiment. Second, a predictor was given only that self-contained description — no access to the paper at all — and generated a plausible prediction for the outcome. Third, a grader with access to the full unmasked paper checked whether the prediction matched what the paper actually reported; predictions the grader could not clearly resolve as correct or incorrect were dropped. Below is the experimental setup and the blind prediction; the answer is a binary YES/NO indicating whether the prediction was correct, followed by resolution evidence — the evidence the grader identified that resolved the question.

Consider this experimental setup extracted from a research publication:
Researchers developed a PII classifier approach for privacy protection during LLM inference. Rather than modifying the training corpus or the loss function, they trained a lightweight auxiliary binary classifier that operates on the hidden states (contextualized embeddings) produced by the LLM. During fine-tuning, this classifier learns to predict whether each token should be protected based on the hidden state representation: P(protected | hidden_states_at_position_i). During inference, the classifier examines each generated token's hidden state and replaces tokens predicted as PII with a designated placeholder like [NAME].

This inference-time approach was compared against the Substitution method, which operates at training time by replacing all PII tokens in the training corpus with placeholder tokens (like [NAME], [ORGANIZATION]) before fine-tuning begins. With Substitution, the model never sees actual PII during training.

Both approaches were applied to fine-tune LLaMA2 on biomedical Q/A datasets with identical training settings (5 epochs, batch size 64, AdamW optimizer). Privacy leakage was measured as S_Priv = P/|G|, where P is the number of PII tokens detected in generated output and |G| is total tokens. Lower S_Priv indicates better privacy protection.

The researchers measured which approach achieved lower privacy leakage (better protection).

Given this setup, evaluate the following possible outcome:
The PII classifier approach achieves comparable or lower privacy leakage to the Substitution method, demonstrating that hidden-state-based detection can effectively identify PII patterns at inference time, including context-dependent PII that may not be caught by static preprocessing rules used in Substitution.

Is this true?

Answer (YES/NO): NO